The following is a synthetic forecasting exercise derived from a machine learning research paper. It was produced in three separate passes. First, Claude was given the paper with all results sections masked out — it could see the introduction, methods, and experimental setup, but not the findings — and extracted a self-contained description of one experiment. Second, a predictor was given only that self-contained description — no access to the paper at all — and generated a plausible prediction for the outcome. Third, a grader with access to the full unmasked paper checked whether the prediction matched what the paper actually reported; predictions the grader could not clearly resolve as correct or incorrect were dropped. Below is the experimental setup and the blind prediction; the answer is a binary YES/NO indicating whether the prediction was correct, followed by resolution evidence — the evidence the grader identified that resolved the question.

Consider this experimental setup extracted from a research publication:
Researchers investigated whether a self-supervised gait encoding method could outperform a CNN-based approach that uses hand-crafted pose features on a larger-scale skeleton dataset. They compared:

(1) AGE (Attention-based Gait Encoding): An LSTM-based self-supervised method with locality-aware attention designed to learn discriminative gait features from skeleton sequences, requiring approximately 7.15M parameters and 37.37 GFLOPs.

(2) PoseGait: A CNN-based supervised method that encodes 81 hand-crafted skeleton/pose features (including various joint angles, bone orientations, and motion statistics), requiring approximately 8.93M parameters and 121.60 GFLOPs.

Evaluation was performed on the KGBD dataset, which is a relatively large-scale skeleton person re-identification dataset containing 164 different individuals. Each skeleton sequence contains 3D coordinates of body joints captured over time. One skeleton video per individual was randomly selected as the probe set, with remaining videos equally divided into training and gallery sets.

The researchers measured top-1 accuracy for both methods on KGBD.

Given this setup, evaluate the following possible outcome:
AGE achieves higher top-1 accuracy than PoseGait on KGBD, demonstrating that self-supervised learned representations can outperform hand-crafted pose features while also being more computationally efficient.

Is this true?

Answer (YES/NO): NO